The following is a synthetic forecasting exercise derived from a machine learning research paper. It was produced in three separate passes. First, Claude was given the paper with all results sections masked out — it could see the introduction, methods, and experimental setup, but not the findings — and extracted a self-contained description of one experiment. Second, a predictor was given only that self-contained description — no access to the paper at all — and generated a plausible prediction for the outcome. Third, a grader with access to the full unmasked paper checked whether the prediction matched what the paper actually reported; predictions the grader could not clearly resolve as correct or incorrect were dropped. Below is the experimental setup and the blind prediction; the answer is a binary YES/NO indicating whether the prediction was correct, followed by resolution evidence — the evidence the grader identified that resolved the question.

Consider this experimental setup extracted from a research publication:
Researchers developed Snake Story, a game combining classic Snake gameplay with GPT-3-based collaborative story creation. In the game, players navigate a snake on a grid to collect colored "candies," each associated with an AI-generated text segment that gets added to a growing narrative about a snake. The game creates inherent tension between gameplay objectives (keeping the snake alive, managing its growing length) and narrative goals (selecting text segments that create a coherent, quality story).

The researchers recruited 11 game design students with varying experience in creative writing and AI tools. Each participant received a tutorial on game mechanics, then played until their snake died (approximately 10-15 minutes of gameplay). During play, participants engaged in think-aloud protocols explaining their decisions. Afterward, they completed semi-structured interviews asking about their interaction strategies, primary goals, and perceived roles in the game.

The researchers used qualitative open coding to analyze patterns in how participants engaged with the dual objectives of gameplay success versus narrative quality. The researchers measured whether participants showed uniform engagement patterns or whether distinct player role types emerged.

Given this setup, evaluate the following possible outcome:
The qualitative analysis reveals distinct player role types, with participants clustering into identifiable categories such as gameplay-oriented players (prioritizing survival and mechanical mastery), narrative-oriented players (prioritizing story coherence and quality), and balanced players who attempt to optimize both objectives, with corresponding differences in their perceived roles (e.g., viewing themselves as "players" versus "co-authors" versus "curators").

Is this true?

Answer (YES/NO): YES